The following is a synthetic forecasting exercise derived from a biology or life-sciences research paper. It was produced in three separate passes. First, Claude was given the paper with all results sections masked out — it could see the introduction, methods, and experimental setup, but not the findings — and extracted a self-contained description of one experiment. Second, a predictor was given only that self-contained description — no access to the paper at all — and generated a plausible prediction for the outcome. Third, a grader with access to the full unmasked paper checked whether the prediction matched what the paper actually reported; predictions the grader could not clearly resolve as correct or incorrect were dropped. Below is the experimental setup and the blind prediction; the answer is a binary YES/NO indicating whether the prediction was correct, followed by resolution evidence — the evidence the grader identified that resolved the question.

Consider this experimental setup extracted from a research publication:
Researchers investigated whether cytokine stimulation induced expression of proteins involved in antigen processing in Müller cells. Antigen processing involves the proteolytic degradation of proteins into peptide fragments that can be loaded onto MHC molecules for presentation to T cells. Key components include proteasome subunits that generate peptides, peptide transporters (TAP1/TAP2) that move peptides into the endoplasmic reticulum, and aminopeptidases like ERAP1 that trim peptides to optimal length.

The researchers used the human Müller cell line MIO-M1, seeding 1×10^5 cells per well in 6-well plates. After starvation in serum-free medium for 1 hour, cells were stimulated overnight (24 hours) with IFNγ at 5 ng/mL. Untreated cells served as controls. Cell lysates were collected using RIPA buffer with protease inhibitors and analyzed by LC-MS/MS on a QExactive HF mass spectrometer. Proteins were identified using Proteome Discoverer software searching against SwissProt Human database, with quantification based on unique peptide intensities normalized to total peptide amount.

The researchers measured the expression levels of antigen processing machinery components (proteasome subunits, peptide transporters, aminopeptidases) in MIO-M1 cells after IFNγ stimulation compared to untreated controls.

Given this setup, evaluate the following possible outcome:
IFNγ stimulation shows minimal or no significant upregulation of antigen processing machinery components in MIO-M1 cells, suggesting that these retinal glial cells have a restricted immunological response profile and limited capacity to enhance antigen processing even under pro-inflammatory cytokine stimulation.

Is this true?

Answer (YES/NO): NO